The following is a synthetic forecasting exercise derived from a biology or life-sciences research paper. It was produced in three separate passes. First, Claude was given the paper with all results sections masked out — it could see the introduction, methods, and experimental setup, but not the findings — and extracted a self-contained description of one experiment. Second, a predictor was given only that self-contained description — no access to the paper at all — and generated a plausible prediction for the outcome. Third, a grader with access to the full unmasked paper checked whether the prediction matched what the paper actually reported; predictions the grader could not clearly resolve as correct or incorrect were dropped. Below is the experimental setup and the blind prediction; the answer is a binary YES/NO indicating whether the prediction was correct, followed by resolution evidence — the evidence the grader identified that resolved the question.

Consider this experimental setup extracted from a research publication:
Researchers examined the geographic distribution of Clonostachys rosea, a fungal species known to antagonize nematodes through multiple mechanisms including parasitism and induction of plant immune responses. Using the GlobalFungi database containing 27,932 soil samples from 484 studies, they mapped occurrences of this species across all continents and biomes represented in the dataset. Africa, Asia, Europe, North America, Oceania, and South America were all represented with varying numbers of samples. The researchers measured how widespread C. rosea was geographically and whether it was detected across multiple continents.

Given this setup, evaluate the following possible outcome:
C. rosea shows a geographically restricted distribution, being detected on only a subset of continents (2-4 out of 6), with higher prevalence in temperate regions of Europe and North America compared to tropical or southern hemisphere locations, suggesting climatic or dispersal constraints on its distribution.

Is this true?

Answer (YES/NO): NO